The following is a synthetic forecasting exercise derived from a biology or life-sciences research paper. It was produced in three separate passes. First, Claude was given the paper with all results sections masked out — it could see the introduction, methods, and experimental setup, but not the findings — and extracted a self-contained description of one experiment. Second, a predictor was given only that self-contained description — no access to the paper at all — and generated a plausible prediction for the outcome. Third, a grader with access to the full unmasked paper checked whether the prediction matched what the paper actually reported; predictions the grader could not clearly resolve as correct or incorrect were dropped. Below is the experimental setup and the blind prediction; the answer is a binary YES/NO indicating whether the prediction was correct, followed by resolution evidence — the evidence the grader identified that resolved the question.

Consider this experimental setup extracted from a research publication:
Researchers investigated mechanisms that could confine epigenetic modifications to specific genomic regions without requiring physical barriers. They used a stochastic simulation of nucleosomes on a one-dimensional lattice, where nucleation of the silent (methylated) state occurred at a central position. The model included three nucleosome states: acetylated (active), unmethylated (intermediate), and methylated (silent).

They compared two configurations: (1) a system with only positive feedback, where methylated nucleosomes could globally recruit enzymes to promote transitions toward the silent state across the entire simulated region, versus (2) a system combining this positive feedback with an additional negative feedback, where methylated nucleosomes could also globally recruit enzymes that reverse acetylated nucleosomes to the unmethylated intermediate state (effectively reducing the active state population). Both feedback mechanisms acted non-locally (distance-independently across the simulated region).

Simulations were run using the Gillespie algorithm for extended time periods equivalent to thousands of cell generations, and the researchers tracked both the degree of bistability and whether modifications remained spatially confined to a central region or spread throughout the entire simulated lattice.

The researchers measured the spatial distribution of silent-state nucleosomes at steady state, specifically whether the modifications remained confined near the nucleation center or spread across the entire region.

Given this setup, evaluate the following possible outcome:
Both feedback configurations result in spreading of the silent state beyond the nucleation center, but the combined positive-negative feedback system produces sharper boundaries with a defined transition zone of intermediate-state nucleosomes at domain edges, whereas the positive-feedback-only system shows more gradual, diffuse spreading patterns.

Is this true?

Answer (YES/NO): NO